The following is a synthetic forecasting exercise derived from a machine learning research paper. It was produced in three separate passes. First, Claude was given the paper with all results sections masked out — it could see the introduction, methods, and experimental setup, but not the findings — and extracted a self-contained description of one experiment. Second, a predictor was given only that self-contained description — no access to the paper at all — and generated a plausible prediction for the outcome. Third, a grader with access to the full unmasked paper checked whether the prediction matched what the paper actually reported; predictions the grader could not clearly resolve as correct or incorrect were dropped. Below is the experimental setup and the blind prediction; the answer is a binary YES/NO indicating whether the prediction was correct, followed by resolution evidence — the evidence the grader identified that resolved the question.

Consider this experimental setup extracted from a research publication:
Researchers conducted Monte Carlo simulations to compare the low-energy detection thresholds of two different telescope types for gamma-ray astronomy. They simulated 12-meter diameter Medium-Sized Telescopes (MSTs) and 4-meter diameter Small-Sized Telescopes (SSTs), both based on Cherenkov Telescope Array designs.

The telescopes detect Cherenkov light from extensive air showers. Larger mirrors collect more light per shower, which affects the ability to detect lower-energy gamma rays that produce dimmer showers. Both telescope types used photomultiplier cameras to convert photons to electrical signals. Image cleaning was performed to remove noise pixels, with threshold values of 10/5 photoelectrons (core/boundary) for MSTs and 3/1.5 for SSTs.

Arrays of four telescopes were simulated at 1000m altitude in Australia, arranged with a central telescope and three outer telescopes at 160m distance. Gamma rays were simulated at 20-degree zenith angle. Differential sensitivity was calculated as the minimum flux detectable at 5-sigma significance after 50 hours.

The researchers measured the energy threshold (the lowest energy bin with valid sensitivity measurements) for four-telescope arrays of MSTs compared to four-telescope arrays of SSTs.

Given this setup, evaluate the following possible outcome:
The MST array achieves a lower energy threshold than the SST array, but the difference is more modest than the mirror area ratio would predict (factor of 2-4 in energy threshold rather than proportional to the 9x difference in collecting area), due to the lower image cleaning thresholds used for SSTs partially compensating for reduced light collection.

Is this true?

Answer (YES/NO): YES